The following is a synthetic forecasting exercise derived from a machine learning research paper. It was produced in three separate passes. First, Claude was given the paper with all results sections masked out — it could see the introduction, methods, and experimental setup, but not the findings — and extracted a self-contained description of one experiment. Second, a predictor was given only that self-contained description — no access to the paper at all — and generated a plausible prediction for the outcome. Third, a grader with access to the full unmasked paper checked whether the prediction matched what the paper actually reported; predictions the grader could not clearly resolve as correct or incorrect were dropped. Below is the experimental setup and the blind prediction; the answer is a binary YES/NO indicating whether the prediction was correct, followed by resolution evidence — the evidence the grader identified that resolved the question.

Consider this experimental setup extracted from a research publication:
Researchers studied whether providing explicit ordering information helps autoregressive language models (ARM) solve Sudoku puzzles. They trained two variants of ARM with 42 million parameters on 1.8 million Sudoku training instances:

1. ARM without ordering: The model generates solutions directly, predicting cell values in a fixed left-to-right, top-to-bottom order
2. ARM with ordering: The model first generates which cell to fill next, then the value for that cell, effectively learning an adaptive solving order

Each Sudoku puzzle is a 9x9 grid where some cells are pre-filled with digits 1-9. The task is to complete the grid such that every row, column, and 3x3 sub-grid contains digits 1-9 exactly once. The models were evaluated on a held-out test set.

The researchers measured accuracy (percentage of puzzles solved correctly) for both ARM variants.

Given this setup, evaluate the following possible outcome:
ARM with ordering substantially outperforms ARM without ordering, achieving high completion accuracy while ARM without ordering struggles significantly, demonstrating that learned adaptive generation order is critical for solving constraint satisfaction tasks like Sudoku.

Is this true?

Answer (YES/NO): YES